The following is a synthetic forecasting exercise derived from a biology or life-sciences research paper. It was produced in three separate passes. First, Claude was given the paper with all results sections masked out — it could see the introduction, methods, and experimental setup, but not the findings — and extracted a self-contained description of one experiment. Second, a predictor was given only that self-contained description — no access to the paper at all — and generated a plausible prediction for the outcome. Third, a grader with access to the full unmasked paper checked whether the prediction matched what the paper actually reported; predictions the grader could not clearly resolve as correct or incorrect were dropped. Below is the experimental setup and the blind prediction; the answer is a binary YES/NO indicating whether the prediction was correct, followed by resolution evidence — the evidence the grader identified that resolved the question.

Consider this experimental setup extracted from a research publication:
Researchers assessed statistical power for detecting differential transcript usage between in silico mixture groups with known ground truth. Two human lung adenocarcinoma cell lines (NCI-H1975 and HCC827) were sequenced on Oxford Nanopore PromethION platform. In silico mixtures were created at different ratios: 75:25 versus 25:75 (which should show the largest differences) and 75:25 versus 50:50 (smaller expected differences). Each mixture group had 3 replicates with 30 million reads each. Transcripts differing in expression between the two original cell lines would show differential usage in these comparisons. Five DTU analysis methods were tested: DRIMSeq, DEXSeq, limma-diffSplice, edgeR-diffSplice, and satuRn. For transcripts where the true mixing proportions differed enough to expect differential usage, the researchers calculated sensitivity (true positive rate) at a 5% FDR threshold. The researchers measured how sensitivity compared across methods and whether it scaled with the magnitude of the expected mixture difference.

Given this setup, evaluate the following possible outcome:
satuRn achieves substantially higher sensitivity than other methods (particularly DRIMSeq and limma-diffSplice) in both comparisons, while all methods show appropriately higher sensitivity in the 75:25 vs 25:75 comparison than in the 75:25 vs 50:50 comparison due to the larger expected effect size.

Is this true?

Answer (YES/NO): NO